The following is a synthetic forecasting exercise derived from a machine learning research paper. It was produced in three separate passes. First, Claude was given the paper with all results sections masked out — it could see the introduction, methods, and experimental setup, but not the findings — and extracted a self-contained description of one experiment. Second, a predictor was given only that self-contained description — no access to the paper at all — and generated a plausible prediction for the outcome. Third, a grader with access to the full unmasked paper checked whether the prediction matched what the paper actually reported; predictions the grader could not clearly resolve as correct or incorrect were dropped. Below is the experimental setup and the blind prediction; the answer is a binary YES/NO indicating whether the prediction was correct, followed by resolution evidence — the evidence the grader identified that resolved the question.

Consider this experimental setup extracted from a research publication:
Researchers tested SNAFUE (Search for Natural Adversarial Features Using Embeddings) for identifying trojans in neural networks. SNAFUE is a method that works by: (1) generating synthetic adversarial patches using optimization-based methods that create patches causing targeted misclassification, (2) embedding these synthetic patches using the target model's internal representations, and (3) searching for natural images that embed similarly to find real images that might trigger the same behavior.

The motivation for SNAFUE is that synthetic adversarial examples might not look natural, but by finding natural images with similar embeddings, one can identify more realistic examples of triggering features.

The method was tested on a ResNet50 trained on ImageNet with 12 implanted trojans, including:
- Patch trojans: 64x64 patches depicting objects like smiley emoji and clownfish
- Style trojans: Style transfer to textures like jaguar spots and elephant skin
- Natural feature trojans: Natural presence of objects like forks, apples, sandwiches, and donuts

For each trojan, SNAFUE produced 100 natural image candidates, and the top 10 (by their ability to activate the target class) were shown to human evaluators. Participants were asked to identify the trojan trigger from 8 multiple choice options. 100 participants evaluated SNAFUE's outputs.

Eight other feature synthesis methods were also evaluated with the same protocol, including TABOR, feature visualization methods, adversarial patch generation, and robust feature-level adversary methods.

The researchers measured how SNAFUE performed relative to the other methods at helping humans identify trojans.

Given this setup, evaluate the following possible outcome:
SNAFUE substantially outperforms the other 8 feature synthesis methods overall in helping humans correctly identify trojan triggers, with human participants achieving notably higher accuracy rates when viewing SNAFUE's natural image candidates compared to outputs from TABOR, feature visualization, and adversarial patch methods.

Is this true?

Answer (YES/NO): NO